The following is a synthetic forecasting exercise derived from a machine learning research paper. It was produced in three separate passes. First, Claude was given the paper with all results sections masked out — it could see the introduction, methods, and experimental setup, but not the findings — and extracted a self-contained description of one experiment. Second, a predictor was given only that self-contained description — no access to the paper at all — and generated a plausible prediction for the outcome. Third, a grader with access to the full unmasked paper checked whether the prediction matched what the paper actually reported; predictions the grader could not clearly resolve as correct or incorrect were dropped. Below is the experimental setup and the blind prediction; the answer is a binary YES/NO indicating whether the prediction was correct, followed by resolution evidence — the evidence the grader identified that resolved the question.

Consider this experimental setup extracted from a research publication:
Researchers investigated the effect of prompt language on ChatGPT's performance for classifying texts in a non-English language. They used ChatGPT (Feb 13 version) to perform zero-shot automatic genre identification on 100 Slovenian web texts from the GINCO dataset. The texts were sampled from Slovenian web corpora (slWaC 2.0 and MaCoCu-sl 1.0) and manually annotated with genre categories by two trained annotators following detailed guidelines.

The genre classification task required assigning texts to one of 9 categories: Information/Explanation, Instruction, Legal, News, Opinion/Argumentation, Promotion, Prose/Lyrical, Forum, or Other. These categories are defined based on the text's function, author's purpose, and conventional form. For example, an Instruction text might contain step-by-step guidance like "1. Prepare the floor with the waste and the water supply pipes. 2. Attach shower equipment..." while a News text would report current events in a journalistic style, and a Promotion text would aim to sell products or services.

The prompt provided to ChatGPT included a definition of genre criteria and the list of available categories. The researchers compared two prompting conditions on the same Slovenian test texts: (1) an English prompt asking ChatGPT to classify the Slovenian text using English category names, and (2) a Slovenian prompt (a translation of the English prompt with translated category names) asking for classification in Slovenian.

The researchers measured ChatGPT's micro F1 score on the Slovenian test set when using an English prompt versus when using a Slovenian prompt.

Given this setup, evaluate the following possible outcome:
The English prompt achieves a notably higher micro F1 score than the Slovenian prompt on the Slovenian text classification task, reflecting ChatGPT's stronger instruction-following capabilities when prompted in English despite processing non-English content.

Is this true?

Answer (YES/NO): YES